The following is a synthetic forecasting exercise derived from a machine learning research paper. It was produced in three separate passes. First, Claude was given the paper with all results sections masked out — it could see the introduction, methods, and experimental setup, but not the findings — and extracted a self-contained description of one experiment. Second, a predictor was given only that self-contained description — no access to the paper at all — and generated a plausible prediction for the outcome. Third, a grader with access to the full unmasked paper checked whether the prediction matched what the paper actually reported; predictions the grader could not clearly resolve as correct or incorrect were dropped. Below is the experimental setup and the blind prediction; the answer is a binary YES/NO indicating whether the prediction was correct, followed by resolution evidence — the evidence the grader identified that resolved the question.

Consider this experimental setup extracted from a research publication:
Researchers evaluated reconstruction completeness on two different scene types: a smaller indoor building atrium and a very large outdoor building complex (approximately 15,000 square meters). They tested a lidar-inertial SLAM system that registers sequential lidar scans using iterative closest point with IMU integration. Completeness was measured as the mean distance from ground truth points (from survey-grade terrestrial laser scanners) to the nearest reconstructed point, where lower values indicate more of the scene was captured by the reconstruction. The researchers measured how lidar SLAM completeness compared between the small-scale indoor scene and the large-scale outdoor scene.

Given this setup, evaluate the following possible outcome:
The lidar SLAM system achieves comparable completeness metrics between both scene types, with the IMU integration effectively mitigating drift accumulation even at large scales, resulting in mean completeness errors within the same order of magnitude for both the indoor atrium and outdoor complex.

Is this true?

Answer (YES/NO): NO